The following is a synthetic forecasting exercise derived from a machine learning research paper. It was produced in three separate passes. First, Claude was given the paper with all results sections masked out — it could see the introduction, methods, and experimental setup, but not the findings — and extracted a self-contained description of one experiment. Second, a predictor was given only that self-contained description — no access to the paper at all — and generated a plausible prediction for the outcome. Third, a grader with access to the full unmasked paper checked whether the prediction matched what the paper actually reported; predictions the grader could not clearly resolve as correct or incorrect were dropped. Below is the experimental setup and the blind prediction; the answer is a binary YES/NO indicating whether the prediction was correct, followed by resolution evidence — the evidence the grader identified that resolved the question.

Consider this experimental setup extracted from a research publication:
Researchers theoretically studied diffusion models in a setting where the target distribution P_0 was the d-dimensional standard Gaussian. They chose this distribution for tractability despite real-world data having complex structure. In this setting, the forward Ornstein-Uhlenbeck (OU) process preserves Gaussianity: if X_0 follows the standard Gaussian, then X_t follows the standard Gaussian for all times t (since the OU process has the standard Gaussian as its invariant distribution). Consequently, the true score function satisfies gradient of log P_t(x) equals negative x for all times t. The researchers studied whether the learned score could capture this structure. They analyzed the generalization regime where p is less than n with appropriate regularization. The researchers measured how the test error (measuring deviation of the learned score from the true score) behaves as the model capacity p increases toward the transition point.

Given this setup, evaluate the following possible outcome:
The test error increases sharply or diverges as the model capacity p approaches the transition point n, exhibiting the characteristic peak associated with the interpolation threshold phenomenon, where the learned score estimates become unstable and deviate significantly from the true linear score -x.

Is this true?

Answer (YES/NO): YES